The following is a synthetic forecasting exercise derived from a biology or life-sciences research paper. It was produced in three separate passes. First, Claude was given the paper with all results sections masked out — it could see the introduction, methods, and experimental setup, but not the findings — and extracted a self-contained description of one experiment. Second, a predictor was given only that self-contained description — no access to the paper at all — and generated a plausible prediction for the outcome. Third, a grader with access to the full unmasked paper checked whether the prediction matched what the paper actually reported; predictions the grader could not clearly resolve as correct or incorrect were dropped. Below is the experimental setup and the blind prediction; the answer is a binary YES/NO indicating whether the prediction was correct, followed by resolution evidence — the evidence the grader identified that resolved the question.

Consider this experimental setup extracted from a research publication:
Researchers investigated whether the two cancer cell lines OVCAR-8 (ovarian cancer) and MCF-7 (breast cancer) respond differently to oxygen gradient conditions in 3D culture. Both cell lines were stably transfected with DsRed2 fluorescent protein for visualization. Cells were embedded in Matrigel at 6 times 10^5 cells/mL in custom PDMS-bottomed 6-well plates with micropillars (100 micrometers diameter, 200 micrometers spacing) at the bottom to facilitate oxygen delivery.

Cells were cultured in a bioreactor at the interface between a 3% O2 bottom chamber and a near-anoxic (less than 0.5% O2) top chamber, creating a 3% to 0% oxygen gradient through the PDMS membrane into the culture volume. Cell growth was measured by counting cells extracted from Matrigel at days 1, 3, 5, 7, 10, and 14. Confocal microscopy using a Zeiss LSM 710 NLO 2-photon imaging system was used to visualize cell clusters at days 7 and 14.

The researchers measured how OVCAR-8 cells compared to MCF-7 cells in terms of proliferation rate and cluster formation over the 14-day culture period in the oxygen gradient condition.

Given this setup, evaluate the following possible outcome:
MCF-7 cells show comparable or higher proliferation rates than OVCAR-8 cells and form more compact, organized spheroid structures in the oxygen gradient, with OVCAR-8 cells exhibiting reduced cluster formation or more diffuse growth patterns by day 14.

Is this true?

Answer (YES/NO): NO